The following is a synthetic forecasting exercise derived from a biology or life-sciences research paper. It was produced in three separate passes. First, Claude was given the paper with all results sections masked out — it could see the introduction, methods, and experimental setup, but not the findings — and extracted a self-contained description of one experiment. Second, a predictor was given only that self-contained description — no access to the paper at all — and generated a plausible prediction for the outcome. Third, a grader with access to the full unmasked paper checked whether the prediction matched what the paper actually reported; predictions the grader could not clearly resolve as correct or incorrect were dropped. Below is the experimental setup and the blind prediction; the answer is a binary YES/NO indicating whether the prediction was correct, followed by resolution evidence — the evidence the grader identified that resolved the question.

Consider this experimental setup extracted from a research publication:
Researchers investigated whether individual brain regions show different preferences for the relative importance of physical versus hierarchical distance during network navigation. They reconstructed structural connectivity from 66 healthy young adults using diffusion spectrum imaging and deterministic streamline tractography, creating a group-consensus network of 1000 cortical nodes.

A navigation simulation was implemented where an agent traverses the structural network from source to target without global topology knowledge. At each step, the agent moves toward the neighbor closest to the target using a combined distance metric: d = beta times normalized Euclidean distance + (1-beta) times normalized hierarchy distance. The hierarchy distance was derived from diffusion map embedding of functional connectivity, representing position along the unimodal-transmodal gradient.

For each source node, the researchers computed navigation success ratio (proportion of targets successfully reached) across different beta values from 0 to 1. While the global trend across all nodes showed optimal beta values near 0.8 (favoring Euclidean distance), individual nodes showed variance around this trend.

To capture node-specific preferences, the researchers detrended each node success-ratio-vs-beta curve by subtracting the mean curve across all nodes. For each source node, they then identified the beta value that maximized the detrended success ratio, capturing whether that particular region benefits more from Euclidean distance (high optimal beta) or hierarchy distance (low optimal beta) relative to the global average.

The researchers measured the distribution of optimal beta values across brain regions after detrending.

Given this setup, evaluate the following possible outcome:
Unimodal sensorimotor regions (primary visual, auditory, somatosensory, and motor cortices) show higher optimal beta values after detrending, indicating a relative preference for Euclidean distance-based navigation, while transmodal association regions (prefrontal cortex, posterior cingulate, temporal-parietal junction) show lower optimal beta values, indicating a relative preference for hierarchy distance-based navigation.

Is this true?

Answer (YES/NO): NO